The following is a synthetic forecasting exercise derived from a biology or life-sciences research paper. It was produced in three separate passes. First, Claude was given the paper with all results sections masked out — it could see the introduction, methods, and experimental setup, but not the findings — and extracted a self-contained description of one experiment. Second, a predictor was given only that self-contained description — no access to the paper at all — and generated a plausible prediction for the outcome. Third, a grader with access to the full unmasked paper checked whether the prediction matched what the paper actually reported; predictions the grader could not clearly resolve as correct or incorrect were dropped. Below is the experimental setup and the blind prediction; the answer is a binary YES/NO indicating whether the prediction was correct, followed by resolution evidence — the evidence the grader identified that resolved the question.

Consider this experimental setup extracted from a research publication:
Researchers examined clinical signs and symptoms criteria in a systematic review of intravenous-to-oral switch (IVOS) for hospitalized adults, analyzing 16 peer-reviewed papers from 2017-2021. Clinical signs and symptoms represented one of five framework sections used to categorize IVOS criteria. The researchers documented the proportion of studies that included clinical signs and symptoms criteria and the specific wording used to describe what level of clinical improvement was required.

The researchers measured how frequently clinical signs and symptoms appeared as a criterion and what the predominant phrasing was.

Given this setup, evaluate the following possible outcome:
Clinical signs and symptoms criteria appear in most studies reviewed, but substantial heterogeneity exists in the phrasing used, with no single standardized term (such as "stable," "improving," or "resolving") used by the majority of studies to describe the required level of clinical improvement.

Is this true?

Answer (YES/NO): NO